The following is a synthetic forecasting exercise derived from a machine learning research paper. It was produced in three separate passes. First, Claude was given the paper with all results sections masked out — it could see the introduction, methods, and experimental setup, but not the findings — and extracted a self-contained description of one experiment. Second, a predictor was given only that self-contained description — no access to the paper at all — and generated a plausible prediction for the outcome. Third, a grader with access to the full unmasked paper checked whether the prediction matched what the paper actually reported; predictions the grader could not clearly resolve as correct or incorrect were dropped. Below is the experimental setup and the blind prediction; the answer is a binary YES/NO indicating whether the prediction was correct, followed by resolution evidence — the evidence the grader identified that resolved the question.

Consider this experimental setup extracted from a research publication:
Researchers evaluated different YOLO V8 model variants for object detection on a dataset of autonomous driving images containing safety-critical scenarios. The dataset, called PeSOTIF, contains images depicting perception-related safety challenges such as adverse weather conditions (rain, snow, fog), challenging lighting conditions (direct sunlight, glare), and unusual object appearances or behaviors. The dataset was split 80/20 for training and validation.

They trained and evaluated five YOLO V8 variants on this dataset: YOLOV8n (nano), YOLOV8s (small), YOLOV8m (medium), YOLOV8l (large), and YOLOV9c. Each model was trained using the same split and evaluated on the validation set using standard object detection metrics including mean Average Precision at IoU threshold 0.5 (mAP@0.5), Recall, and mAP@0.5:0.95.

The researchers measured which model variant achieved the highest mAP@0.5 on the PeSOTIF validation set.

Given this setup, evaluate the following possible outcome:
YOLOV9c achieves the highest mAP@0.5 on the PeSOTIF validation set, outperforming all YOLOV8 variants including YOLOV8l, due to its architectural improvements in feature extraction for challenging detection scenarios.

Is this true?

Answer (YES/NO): NO